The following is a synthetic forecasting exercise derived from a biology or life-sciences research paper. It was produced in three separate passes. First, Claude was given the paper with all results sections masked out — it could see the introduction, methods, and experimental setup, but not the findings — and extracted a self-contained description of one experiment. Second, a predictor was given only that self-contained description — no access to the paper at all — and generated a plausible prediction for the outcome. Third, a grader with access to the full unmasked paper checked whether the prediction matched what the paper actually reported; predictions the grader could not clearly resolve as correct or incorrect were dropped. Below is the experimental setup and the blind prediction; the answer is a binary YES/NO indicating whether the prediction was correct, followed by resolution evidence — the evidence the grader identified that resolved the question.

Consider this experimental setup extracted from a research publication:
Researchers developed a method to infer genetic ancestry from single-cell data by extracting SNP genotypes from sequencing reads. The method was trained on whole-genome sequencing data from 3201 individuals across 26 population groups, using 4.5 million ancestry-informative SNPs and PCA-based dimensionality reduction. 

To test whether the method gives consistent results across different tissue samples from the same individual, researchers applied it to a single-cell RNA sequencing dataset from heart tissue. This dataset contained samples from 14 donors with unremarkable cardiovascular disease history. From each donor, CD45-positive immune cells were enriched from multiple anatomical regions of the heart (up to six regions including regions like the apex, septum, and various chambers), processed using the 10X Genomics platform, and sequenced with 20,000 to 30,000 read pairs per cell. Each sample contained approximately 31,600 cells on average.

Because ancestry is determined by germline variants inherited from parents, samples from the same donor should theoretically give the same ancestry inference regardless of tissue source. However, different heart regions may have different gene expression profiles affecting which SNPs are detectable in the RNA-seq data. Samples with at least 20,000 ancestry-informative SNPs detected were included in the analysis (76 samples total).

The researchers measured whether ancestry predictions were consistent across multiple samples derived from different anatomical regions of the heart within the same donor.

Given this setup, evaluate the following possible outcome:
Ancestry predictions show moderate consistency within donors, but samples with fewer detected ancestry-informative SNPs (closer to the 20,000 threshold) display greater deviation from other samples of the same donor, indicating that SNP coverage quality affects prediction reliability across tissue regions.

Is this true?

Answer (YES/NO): NO